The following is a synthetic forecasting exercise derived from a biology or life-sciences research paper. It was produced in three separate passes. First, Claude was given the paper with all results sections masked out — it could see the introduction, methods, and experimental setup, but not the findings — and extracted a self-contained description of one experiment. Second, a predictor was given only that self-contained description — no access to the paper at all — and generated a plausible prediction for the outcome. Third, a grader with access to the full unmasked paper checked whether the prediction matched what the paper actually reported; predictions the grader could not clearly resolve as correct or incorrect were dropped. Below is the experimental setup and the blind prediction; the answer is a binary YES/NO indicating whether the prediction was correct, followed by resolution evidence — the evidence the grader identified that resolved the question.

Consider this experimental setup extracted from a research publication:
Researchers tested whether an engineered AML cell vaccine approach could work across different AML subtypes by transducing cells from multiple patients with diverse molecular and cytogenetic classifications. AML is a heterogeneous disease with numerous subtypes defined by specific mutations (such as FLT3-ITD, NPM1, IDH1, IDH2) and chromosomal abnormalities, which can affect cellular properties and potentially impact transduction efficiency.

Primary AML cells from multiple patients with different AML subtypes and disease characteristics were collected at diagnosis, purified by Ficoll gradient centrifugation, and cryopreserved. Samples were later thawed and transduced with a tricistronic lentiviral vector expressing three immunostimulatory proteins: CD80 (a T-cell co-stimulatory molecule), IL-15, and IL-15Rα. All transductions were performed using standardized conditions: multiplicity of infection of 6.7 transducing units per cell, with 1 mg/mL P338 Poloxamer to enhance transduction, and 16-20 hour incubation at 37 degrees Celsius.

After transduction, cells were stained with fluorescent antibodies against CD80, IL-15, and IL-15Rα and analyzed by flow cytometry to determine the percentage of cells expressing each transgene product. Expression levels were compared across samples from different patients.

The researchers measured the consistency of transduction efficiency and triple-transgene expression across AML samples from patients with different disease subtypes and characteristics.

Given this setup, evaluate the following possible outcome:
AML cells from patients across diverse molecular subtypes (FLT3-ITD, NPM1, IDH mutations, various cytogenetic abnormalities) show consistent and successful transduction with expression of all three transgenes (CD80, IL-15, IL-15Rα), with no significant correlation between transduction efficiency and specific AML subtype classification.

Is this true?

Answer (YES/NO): NO